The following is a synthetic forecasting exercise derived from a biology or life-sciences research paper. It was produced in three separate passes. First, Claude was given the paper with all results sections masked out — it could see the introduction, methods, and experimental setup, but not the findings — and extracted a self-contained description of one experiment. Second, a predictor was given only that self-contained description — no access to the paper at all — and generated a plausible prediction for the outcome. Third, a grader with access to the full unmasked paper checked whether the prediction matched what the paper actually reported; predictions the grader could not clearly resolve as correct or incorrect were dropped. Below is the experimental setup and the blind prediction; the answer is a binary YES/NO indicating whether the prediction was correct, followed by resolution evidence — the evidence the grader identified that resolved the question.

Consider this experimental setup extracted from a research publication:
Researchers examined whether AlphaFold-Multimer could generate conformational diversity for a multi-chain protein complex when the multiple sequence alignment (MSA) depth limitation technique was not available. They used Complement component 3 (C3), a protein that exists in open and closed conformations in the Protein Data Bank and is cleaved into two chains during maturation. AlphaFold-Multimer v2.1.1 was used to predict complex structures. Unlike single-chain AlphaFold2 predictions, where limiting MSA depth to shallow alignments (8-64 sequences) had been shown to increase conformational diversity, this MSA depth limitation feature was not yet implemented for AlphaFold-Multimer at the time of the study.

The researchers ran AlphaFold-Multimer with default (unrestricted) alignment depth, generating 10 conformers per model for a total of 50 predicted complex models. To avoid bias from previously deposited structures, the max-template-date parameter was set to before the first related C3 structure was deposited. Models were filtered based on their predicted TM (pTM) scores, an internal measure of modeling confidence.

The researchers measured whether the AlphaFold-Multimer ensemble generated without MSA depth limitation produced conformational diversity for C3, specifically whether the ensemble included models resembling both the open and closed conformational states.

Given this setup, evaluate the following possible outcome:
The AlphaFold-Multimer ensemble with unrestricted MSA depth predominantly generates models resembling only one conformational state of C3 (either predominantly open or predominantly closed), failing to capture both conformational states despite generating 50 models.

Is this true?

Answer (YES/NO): YES